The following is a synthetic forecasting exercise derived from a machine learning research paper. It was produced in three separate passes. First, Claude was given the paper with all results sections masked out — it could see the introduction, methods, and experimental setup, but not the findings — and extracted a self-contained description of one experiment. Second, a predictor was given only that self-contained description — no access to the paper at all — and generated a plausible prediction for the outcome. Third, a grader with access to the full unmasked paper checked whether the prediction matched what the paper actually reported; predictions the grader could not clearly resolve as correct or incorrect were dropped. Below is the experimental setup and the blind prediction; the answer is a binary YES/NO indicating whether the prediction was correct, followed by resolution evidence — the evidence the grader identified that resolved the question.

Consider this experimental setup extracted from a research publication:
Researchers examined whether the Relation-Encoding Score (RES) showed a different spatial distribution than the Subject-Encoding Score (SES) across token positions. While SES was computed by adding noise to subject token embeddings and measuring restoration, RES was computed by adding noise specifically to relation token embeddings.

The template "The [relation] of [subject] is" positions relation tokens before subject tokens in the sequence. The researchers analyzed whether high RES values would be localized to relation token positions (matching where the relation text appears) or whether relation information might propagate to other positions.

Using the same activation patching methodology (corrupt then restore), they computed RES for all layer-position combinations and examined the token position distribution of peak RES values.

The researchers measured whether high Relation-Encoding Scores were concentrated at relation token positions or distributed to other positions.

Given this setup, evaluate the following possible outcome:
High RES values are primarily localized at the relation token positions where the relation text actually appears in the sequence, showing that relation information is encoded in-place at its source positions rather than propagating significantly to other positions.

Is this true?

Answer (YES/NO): YES